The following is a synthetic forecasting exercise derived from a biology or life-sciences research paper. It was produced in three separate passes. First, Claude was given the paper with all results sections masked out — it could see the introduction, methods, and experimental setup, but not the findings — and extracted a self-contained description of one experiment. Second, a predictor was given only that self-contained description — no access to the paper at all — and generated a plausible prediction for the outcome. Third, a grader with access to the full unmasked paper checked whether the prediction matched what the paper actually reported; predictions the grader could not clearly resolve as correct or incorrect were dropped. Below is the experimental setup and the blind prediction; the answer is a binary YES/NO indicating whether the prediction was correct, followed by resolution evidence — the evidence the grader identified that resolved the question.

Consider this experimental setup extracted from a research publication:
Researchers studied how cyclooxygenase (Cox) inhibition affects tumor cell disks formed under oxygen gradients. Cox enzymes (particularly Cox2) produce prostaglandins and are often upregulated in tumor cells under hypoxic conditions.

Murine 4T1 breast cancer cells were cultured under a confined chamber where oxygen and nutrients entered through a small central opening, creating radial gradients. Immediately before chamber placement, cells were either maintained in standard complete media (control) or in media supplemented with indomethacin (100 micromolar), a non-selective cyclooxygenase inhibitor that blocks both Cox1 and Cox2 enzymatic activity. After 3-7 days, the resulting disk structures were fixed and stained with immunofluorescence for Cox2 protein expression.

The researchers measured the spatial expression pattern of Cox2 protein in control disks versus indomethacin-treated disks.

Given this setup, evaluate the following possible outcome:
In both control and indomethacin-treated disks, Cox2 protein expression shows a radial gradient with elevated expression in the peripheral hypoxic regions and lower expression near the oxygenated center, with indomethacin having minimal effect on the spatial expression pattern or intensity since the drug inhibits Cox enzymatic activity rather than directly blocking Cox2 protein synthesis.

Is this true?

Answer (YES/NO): NO